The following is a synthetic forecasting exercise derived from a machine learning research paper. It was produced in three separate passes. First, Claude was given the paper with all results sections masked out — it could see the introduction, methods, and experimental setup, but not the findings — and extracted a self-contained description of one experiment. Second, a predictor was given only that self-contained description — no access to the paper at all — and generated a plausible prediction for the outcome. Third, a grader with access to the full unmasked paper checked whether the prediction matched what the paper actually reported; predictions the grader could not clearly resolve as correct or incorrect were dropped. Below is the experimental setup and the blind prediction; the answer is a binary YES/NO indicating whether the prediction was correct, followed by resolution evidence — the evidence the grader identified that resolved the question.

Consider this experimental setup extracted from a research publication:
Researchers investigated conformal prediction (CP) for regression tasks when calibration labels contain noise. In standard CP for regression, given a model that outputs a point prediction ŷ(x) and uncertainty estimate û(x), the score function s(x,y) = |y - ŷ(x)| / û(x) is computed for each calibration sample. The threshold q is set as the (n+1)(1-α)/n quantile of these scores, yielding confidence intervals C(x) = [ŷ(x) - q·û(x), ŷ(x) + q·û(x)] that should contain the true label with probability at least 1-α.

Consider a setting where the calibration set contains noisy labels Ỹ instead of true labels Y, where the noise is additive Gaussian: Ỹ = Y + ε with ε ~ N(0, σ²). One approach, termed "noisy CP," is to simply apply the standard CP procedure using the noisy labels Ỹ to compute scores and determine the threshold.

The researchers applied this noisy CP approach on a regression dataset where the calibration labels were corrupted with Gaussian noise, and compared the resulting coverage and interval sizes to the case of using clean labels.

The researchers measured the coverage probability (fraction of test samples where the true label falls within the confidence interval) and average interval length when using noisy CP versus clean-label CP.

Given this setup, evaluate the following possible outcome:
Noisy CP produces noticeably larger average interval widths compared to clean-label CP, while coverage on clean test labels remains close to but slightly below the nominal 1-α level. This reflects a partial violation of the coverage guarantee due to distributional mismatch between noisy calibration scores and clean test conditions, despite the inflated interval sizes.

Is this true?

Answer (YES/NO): NO